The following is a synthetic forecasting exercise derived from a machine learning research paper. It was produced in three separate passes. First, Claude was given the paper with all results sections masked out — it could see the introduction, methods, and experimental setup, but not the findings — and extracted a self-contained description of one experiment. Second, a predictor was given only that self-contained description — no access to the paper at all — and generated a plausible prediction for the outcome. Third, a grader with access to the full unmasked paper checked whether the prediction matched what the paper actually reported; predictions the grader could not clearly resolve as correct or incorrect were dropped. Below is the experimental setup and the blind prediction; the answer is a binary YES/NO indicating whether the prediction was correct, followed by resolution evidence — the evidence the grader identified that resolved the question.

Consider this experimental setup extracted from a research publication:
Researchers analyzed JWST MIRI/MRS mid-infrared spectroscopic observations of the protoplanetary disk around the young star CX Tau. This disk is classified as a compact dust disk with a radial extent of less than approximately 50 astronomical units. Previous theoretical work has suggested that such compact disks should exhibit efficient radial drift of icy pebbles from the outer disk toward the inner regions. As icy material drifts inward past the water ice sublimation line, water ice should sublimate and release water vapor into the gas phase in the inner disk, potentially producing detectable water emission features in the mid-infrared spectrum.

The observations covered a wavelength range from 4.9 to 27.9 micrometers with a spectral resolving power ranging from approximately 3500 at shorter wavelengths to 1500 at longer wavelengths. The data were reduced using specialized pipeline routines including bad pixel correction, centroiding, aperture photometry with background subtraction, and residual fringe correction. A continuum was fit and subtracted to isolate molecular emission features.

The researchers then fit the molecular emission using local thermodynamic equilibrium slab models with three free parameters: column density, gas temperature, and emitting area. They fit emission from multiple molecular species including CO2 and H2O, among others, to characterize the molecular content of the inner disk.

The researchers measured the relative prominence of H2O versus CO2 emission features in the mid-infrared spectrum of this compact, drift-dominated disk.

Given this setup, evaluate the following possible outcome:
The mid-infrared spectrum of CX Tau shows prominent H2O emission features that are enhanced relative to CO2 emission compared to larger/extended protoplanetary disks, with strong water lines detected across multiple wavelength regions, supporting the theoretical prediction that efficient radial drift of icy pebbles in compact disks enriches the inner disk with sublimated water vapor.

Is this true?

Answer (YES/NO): NO